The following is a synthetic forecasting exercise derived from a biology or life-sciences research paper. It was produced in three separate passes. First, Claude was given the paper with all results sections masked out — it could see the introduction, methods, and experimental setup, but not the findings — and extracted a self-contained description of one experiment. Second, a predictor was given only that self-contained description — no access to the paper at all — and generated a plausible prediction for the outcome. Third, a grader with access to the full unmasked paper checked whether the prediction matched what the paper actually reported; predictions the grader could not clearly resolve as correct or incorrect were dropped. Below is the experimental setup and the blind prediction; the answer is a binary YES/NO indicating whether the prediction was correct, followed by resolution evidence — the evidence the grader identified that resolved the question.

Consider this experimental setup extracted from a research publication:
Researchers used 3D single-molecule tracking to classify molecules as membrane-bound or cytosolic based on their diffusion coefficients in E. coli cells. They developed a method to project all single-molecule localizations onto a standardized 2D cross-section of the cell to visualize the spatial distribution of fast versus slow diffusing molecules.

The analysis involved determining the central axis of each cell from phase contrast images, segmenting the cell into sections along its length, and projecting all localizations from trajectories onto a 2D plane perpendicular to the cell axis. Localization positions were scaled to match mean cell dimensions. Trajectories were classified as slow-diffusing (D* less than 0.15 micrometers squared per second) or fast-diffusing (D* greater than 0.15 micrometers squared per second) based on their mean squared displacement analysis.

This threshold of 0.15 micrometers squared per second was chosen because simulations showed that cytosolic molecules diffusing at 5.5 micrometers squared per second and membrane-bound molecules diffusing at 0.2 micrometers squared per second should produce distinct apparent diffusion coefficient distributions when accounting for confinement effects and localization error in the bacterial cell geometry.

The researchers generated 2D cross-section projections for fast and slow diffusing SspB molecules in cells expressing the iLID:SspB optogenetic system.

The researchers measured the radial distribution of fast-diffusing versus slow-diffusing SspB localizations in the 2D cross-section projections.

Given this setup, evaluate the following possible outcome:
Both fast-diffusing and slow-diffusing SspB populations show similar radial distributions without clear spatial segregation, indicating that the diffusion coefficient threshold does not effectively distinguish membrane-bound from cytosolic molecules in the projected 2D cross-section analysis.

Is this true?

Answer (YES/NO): NO